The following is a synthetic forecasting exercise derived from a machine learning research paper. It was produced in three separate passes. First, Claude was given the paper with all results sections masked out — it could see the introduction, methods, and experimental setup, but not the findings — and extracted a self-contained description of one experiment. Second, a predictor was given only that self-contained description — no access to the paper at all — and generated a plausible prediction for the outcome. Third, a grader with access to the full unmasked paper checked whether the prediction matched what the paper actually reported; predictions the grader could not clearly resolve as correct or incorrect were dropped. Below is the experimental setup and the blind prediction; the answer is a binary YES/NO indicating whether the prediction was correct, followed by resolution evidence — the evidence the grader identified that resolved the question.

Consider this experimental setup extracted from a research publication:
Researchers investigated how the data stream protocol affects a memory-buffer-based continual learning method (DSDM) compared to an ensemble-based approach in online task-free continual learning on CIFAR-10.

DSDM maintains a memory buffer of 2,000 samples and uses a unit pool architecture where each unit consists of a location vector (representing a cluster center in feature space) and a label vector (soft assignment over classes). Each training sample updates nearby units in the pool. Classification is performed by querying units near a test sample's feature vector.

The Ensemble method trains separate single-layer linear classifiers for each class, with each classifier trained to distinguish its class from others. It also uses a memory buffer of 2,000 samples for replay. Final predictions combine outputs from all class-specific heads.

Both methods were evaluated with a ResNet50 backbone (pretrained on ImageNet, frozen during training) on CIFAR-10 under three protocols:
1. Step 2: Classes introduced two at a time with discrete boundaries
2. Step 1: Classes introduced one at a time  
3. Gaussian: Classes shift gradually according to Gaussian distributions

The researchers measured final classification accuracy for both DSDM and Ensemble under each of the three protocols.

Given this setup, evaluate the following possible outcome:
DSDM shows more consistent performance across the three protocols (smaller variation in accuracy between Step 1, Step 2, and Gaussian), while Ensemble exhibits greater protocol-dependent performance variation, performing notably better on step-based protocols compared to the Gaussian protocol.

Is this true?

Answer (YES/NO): YES